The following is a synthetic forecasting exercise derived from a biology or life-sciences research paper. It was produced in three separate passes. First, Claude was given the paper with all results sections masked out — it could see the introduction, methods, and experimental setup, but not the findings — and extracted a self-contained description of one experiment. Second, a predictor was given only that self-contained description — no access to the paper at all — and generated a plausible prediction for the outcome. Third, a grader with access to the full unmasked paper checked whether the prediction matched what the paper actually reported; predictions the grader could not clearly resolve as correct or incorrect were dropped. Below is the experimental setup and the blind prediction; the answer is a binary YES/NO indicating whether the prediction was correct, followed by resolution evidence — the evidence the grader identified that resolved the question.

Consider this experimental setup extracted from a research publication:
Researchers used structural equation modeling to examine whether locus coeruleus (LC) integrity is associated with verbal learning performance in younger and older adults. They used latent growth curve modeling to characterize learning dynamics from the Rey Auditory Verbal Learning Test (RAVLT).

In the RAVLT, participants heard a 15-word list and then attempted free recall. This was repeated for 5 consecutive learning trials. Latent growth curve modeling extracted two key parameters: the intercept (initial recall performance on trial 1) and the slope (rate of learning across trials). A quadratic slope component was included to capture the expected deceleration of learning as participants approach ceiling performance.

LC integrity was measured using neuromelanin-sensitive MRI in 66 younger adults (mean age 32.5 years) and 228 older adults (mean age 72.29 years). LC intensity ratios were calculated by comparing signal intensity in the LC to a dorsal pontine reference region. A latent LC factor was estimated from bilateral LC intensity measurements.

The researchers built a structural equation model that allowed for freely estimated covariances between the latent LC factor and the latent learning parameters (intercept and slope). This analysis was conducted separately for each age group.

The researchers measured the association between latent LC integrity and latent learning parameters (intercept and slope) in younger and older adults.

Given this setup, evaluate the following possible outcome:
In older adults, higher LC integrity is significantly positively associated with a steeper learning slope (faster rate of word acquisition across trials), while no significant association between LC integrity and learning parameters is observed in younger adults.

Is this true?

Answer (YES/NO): NO